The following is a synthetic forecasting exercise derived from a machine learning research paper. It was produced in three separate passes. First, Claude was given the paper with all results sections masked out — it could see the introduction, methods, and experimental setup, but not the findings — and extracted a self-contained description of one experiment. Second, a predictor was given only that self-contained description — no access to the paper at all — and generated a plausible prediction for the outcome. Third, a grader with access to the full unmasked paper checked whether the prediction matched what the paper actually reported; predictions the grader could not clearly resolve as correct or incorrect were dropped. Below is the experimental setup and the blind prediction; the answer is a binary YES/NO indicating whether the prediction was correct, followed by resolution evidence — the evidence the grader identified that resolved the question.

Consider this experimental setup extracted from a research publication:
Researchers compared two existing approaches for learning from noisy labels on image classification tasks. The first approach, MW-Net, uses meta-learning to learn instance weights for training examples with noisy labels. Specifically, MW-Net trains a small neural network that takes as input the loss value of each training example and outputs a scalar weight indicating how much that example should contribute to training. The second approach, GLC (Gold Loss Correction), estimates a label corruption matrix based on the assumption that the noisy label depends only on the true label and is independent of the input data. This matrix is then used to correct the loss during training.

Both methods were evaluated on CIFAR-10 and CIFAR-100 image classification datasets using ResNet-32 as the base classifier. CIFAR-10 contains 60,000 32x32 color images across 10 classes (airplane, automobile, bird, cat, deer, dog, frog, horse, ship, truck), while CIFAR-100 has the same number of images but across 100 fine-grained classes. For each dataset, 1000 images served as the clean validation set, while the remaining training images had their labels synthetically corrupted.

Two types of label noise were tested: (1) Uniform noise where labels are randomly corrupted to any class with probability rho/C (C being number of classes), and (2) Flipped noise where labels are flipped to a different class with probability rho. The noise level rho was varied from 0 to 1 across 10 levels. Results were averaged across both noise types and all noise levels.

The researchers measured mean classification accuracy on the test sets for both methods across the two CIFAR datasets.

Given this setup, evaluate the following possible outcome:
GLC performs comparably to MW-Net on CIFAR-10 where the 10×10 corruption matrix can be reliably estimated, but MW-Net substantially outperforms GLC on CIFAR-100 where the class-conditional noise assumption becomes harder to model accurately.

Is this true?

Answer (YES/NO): NO